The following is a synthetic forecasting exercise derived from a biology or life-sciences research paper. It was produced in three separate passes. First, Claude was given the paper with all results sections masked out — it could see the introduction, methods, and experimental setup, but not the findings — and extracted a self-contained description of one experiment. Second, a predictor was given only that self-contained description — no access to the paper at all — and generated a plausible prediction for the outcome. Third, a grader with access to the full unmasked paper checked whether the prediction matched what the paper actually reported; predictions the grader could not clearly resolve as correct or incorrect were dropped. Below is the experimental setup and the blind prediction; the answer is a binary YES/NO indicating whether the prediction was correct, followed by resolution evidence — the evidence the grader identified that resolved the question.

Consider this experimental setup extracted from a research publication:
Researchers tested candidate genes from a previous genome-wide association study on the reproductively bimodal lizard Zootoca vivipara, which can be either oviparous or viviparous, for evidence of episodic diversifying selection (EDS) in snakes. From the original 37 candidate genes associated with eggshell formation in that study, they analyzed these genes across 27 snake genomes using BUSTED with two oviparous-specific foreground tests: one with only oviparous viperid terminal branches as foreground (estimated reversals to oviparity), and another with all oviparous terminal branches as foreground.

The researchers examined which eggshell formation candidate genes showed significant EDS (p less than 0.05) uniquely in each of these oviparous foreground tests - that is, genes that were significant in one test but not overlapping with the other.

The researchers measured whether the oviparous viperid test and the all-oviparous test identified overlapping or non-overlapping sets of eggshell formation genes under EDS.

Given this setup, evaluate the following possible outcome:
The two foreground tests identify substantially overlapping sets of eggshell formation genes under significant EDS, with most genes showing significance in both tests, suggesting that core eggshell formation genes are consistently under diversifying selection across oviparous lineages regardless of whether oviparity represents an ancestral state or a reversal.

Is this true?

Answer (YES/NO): NO